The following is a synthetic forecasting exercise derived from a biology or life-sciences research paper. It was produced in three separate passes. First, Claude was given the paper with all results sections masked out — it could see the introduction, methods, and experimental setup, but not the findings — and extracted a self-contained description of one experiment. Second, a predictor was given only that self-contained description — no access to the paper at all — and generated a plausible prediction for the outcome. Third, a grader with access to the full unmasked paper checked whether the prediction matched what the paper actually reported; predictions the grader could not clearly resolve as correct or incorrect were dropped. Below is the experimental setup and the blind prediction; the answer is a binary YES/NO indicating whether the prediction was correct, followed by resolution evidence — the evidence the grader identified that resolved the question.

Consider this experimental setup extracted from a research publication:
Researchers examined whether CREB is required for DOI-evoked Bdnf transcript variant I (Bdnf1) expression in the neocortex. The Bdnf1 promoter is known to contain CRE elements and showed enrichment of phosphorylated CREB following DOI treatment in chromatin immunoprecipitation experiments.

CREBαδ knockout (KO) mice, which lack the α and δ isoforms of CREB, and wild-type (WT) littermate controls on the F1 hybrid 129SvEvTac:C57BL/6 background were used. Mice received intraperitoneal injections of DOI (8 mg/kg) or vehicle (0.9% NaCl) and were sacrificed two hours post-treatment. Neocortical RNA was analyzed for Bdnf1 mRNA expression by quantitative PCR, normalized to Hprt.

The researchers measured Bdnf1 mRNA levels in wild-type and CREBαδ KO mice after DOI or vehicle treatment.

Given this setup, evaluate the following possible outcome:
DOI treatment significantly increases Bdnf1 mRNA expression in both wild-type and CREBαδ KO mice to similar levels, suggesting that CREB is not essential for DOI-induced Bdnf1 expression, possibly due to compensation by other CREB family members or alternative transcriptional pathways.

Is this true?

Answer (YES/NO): YES